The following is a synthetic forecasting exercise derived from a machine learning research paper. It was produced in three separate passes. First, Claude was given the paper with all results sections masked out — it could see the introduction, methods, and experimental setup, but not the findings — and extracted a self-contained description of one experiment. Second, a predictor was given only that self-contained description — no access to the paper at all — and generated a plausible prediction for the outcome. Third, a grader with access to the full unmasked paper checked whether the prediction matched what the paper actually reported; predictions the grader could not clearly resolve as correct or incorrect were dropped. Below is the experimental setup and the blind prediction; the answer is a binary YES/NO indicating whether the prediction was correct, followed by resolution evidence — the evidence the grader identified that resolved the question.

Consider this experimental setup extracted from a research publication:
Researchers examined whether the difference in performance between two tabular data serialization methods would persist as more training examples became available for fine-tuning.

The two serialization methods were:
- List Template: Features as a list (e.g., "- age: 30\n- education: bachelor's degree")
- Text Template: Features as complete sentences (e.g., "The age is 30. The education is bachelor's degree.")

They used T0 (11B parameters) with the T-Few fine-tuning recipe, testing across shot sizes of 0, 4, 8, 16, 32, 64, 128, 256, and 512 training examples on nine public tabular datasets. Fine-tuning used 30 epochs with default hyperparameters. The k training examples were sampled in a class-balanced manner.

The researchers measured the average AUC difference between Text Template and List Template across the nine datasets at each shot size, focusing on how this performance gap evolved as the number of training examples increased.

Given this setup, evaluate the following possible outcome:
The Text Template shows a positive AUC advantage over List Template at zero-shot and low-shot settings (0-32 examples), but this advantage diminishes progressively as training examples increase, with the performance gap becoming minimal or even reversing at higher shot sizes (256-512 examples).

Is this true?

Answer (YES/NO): NO